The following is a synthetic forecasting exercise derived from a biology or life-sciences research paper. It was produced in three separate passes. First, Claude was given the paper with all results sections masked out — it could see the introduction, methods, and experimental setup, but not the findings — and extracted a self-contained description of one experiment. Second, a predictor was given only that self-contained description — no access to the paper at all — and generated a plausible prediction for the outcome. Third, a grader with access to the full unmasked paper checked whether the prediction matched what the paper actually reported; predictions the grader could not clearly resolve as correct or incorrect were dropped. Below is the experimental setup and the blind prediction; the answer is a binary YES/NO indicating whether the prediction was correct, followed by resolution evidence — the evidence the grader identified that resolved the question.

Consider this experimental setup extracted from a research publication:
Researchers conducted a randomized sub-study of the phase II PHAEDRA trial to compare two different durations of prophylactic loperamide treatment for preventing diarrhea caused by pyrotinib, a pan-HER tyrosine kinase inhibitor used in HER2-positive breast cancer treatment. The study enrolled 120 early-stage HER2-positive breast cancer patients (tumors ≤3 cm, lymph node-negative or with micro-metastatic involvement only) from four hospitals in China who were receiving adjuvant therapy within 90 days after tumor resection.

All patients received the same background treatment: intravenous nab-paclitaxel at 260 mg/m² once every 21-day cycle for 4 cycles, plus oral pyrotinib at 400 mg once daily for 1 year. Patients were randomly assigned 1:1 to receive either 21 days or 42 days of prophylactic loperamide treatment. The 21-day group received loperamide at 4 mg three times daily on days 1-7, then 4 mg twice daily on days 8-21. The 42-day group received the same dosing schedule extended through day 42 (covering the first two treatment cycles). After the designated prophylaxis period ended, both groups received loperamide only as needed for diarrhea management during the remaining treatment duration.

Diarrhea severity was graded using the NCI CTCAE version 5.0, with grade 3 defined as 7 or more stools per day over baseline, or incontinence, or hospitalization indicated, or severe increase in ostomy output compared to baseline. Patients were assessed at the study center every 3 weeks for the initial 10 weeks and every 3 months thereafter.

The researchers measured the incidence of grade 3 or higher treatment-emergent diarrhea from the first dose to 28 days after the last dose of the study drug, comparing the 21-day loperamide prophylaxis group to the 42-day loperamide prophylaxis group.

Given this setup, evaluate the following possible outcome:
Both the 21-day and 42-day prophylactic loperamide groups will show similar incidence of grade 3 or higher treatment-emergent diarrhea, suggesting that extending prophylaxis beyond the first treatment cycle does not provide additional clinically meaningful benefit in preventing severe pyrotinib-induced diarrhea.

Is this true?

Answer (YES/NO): YES